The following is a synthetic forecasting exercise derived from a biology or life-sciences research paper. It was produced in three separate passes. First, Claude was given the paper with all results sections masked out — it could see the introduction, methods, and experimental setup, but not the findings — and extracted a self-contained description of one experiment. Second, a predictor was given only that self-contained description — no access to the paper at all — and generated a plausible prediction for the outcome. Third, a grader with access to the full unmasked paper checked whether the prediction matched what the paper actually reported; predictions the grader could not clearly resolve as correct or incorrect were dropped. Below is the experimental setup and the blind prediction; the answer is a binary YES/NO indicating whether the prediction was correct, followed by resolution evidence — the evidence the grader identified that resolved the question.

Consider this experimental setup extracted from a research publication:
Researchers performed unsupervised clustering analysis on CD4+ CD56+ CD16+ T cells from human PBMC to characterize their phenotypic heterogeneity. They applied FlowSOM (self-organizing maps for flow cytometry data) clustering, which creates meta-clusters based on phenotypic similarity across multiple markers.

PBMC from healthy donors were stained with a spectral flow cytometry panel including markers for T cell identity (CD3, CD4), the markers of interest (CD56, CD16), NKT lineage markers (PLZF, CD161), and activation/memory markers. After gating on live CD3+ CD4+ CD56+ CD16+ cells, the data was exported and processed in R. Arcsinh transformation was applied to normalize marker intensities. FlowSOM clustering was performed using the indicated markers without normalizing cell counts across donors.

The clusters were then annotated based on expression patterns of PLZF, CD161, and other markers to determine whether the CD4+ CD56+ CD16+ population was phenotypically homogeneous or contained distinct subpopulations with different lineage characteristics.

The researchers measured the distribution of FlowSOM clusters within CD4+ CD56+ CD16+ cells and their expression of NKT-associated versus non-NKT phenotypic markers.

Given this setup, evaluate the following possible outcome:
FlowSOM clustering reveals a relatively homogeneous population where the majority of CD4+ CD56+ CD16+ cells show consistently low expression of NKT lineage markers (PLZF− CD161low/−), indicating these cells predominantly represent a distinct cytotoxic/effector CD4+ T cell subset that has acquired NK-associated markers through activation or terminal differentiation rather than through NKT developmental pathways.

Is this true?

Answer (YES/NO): NO